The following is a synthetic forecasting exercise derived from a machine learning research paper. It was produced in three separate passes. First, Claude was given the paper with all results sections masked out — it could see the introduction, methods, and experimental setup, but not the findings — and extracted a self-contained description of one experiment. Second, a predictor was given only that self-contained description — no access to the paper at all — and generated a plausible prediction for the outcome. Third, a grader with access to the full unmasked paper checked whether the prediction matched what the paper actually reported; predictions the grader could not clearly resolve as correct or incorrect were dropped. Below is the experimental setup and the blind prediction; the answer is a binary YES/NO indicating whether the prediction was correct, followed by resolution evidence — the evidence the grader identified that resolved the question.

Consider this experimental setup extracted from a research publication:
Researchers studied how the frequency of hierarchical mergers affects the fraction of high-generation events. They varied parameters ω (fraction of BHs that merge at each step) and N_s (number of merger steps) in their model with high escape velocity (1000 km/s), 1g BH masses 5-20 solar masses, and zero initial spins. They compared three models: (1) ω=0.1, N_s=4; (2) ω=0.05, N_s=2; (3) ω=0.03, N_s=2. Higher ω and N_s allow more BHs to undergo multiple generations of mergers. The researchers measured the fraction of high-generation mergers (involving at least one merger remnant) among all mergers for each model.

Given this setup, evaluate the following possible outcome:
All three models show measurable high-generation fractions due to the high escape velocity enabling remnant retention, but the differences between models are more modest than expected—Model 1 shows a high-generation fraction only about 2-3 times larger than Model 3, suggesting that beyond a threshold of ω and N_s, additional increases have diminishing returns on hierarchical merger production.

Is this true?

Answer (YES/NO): NO